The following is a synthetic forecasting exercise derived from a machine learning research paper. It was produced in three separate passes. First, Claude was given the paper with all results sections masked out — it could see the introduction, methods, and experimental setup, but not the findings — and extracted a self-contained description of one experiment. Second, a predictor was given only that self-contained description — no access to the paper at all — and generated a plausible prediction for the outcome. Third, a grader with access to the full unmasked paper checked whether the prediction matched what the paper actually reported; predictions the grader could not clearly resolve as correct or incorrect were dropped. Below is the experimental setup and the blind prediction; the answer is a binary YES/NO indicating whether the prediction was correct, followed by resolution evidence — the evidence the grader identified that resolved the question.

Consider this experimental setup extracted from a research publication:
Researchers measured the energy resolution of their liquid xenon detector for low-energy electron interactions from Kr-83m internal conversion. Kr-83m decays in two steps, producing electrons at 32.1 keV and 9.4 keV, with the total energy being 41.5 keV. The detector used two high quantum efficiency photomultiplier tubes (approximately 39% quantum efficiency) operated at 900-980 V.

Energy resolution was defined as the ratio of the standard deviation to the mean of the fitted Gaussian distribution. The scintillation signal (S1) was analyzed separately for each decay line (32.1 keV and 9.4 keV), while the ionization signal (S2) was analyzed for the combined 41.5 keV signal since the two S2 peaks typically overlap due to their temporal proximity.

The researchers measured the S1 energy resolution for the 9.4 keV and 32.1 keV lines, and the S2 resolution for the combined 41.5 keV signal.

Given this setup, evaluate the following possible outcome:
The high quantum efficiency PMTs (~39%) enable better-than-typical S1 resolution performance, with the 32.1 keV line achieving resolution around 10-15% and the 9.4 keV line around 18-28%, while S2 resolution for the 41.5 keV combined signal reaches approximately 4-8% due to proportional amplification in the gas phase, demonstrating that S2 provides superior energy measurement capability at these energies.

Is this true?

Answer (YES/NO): NO